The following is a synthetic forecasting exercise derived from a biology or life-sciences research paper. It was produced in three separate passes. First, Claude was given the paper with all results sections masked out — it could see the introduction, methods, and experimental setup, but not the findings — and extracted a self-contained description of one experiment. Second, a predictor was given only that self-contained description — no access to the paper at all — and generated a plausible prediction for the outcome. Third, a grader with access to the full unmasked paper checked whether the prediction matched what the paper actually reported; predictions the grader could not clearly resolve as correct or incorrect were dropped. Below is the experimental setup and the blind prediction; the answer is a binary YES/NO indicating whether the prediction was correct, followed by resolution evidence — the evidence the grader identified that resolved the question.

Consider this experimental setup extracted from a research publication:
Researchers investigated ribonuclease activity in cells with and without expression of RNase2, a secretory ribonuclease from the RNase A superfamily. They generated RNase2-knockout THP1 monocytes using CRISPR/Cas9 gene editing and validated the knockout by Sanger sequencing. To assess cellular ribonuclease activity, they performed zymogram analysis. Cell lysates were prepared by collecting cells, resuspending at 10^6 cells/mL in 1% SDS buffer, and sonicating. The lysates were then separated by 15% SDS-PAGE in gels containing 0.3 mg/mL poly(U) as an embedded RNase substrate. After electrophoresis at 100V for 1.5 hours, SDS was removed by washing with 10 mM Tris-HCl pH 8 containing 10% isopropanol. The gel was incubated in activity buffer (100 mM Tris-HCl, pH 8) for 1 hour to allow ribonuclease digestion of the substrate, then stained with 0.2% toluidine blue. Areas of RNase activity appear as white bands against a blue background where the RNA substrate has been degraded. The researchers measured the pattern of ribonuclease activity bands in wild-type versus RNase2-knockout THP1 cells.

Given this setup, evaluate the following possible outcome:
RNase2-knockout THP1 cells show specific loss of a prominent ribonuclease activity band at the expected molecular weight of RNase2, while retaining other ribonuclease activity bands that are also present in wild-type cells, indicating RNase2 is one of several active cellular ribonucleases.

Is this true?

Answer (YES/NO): NO